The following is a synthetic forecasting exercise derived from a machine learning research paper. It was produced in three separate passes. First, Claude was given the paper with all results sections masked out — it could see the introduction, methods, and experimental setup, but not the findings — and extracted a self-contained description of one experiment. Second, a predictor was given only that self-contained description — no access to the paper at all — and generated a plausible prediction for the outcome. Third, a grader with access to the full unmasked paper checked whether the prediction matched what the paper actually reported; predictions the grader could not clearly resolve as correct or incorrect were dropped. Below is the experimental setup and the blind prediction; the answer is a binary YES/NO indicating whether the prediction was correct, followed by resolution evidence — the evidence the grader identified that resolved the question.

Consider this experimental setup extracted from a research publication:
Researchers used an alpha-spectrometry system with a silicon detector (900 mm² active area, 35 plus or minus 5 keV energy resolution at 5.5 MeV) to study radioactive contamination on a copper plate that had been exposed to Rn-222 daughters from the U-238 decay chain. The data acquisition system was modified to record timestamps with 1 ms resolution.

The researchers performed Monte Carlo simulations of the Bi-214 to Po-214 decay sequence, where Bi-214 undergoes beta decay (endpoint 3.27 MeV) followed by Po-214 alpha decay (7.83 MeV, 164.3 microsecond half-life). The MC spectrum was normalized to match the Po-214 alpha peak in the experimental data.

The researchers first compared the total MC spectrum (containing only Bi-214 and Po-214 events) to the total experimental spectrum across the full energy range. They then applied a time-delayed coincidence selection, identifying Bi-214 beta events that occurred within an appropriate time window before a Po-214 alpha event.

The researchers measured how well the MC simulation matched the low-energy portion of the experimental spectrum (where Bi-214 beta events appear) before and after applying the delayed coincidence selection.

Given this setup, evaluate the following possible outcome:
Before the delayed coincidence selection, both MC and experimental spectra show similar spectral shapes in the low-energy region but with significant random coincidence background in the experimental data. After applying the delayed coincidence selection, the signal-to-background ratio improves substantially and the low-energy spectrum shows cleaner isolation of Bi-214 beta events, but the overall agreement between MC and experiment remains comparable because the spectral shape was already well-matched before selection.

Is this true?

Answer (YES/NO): NO